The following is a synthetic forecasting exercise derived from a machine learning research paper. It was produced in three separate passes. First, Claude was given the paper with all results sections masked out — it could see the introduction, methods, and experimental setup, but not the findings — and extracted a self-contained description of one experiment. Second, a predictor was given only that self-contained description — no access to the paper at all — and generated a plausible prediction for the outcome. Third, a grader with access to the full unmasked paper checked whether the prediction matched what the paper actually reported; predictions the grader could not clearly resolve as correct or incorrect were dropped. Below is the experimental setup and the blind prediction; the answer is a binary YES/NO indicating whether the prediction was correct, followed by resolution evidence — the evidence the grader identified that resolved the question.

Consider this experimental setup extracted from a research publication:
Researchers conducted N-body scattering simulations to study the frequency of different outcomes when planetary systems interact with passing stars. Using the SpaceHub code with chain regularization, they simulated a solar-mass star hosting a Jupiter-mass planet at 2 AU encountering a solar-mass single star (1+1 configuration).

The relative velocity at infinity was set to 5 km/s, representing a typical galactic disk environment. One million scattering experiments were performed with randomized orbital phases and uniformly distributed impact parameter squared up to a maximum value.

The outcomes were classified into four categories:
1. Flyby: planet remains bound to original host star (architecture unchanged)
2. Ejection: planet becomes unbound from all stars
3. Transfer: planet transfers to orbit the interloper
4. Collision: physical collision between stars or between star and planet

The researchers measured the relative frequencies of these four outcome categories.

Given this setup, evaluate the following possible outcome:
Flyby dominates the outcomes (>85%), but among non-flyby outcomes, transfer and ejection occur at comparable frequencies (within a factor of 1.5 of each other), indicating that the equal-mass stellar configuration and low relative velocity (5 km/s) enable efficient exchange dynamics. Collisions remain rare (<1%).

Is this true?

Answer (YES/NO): NO